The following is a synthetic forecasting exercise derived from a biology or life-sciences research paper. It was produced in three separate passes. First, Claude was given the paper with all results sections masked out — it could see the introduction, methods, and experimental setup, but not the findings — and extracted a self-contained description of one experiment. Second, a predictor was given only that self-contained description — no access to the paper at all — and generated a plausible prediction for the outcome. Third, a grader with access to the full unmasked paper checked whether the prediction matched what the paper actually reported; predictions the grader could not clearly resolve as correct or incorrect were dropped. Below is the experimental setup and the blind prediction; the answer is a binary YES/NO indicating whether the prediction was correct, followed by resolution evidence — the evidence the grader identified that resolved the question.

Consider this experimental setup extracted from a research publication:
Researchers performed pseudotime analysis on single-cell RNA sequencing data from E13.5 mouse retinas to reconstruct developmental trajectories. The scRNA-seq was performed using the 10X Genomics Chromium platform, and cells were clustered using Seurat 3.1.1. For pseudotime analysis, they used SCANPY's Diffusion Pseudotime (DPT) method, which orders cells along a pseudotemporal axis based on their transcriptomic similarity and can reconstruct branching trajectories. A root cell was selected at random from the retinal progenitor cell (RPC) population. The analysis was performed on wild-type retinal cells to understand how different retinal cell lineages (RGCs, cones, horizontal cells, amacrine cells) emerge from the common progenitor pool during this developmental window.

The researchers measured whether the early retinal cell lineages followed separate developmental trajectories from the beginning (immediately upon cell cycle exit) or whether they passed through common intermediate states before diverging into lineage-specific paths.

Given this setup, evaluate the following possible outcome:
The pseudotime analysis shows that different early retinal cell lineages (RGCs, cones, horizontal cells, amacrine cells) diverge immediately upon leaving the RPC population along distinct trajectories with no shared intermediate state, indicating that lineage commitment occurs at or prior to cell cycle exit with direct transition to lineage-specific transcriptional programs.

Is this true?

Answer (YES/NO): NO